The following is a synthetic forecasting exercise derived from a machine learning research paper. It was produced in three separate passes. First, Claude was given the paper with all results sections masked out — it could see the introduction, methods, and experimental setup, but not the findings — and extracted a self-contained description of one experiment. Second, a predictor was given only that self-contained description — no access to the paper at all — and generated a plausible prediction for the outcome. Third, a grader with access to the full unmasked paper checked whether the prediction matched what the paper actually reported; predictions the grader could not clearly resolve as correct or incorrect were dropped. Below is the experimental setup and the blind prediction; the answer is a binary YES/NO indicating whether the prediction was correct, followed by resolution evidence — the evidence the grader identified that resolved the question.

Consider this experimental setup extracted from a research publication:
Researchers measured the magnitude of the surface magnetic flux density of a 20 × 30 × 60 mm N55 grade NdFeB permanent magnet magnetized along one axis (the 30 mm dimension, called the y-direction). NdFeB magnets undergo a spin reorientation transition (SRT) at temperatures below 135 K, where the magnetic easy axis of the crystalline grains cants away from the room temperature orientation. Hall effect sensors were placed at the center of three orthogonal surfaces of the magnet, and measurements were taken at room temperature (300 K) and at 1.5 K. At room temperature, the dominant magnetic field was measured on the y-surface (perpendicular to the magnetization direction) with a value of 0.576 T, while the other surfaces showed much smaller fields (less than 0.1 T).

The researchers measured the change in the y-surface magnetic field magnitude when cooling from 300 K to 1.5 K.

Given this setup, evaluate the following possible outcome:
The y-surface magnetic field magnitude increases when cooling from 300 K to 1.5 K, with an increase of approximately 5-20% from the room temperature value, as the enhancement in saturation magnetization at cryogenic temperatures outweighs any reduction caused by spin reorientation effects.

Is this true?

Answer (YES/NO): NO